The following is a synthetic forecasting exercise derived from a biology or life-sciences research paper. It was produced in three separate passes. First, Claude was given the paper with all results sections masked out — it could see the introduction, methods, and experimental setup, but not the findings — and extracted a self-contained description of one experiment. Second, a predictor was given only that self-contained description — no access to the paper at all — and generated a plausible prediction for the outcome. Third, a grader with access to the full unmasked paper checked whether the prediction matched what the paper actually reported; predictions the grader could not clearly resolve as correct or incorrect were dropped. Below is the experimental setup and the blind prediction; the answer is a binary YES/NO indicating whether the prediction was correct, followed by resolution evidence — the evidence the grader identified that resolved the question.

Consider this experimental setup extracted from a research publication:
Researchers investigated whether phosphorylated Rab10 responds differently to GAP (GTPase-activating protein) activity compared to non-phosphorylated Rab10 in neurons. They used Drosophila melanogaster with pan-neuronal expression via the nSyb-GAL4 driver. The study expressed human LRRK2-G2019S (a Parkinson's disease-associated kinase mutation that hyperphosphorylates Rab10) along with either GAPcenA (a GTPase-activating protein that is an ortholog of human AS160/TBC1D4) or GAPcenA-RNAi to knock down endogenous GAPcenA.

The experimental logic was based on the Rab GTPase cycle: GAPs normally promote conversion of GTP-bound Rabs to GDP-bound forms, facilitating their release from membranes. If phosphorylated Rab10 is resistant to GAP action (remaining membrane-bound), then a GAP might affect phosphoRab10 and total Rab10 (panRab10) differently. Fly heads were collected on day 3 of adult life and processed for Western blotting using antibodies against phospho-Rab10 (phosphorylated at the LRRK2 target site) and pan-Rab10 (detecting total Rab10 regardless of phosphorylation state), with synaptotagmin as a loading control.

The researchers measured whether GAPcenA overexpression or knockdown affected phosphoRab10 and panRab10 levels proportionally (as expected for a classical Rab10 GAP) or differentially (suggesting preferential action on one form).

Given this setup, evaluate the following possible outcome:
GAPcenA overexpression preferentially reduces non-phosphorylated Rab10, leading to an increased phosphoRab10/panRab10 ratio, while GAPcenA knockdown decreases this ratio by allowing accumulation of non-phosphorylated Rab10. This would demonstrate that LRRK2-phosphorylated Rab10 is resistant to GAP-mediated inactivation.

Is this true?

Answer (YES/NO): NO